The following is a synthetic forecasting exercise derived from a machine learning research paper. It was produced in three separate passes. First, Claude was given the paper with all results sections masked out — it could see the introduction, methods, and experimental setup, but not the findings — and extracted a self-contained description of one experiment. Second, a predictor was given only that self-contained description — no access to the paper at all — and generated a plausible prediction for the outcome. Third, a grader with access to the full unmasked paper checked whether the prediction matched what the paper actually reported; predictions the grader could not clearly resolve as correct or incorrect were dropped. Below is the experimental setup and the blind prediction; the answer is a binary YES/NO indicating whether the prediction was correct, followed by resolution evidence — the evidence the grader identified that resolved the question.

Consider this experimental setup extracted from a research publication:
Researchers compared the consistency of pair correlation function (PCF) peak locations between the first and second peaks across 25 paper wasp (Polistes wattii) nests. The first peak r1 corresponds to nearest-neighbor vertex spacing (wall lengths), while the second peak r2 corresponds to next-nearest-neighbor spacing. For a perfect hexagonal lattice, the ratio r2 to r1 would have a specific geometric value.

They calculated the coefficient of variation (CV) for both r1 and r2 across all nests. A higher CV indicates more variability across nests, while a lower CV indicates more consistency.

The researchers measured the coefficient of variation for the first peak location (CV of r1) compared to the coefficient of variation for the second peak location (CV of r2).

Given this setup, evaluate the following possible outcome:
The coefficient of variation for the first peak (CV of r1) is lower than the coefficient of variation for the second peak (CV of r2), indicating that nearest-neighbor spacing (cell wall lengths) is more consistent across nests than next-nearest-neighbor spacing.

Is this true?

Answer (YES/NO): YES